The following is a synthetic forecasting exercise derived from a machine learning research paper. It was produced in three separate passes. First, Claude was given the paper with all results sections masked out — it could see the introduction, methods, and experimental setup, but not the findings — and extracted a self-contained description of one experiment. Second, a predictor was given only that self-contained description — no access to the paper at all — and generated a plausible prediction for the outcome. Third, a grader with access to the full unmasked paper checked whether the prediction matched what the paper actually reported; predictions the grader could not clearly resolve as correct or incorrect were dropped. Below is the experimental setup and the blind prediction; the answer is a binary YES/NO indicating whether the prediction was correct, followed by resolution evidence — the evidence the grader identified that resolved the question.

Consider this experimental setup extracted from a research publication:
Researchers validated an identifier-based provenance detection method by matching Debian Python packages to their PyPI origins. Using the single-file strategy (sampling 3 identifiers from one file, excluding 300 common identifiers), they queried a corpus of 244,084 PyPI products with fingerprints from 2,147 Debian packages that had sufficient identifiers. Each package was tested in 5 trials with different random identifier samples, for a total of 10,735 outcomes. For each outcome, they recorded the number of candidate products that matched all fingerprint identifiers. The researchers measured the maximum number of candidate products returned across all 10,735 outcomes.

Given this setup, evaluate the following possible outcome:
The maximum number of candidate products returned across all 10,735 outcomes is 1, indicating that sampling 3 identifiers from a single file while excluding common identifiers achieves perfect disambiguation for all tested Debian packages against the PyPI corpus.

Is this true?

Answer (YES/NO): NO